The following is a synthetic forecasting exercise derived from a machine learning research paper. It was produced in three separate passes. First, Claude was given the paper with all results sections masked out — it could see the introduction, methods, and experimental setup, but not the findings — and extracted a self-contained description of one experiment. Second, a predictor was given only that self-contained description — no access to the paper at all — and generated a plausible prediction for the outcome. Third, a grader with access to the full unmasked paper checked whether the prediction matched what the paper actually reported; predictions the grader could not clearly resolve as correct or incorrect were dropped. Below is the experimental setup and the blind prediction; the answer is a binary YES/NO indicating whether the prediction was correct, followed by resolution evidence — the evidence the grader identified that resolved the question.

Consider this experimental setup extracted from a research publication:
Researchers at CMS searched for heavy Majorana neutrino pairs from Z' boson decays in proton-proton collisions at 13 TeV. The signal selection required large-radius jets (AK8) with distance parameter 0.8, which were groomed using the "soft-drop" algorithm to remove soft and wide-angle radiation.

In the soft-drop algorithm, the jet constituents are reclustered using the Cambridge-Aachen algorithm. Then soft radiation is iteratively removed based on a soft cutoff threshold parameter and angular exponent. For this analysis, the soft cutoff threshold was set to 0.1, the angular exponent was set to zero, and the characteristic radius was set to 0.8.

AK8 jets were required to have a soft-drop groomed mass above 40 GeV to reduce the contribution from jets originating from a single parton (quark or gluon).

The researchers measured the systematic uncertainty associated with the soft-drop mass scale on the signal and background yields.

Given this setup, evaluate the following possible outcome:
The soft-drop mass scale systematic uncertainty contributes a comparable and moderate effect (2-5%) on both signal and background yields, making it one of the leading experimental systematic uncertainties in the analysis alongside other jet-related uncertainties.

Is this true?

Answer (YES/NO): NO